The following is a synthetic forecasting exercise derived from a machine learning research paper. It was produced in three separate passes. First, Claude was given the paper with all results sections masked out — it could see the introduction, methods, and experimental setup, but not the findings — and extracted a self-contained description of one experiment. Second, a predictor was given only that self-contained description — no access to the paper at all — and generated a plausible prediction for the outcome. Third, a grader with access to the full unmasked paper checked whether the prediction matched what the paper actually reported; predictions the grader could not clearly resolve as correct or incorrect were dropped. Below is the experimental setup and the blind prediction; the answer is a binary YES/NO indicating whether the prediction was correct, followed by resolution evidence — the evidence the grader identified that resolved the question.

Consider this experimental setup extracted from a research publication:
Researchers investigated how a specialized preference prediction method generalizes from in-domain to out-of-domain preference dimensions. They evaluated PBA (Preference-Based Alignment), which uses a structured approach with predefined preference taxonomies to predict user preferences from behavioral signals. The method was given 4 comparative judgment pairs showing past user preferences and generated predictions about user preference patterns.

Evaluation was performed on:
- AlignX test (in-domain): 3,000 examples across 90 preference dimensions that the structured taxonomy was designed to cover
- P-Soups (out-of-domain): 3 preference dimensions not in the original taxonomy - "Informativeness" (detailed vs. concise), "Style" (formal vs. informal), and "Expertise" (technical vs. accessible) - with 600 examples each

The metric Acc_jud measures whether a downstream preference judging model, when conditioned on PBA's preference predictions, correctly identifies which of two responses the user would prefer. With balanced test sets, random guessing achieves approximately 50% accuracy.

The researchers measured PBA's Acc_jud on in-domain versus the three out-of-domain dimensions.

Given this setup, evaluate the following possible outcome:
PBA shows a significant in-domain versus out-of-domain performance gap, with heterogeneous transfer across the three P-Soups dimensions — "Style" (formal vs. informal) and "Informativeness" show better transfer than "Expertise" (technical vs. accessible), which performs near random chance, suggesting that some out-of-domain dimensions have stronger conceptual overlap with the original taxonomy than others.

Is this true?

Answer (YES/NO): NO